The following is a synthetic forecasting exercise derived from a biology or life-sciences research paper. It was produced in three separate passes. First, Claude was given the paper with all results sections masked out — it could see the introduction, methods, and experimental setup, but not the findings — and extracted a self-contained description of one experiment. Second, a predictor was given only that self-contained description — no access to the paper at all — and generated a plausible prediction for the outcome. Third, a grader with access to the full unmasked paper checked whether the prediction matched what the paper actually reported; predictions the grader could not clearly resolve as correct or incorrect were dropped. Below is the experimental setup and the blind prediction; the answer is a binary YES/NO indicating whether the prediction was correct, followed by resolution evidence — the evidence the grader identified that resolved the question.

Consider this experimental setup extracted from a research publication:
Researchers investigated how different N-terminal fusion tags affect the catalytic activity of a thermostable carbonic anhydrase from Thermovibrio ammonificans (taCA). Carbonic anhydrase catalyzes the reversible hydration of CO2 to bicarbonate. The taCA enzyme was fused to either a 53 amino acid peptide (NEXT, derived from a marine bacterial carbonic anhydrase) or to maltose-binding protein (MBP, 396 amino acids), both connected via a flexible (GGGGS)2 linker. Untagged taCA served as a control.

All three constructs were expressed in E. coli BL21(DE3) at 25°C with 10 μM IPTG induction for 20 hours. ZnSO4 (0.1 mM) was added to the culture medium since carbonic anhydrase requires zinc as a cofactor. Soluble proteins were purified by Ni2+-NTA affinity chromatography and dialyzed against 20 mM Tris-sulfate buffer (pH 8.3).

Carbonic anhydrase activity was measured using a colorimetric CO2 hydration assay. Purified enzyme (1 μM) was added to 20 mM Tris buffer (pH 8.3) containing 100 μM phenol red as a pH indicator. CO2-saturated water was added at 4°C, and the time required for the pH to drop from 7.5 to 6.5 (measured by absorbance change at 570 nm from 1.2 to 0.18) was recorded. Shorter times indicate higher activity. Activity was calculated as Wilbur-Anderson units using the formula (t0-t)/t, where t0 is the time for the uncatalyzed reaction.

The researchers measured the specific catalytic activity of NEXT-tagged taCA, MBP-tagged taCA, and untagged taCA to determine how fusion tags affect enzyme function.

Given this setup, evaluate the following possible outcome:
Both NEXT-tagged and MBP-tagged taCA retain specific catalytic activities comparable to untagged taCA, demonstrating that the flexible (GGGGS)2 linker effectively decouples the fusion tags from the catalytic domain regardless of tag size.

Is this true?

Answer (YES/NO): NO